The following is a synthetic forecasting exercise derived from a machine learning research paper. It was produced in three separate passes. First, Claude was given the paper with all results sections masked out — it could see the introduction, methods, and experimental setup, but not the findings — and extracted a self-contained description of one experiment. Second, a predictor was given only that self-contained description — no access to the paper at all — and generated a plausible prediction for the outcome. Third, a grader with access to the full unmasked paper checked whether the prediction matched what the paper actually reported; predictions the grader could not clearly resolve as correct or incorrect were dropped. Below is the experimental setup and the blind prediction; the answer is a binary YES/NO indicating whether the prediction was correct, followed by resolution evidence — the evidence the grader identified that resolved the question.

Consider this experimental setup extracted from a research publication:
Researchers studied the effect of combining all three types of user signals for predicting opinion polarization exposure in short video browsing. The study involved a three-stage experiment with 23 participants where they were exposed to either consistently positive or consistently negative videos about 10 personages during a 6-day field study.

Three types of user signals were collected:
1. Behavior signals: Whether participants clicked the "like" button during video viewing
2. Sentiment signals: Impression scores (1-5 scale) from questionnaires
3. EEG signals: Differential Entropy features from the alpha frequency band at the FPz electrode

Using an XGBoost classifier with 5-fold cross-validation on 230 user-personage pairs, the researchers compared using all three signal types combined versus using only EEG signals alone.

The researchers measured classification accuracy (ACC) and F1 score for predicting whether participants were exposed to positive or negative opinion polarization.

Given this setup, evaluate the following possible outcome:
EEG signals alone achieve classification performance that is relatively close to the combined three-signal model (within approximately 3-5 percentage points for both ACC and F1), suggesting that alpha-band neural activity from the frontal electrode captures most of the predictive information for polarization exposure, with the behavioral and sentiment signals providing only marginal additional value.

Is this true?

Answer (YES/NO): NO